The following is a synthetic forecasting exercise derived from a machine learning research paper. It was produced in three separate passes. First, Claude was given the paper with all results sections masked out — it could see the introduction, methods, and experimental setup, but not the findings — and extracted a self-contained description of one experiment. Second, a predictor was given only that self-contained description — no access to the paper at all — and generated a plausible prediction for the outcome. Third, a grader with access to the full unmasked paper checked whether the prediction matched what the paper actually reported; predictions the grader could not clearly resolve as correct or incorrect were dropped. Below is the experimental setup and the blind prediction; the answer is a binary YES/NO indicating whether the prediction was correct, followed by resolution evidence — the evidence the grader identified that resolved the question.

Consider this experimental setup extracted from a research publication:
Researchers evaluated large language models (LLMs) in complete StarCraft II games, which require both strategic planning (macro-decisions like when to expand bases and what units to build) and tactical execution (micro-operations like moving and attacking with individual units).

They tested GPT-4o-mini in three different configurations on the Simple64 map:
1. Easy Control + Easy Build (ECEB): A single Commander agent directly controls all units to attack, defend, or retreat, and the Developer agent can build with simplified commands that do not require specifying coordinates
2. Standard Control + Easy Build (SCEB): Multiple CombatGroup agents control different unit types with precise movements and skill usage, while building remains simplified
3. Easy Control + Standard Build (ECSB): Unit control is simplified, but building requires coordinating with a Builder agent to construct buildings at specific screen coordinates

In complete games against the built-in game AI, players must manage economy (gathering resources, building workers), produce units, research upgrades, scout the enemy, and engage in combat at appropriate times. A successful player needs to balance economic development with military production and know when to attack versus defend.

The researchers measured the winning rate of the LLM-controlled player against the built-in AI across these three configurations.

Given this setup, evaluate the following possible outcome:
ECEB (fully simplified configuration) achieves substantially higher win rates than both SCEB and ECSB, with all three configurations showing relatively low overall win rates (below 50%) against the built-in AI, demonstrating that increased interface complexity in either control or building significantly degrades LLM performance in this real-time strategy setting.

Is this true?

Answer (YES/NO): NO